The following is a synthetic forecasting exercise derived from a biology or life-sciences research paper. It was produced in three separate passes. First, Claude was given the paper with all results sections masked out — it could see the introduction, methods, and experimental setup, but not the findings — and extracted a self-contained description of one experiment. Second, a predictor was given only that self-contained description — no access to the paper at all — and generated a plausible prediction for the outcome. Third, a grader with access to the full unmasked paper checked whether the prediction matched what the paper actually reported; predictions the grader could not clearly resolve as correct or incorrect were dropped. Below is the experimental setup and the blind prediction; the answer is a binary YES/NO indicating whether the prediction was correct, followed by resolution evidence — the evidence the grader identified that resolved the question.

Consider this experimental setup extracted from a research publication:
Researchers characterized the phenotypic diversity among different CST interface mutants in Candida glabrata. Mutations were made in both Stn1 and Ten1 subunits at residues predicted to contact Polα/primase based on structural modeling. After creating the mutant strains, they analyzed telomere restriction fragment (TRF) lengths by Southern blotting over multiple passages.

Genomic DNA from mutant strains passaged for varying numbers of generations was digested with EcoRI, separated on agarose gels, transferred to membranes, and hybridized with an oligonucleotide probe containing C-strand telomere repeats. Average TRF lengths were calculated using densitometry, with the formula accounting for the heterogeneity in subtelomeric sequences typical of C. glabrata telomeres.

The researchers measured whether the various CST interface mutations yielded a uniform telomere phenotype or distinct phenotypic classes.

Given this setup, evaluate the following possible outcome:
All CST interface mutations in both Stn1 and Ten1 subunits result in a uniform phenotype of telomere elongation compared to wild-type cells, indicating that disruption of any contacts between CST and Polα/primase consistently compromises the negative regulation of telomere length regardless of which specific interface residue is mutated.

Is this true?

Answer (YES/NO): NO